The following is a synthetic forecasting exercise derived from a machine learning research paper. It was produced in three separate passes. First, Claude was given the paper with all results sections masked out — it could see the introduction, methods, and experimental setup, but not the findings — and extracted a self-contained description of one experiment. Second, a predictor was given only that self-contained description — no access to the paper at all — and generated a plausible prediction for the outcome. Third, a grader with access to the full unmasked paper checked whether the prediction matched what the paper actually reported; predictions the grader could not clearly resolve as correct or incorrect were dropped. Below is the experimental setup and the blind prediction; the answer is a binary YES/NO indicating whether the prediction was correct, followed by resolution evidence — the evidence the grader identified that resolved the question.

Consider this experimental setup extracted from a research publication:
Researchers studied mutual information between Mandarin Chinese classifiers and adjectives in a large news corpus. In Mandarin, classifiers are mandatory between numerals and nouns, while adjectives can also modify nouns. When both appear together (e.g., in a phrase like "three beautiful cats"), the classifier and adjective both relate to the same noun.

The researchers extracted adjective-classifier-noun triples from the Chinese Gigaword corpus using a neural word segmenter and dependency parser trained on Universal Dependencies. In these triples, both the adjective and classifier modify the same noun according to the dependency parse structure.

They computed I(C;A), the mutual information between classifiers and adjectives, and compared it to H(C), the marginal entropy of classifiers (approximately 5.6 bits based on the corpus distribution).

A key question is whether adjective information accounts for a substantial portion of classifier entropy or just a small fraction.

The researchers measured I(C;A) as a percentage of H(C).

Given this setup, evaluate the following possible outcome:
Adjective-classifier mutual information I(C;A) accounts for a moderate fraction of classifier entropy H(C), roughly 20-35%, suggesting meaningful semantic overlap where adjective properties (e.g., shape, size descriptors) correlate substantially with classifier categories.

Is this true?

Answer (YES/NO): NO